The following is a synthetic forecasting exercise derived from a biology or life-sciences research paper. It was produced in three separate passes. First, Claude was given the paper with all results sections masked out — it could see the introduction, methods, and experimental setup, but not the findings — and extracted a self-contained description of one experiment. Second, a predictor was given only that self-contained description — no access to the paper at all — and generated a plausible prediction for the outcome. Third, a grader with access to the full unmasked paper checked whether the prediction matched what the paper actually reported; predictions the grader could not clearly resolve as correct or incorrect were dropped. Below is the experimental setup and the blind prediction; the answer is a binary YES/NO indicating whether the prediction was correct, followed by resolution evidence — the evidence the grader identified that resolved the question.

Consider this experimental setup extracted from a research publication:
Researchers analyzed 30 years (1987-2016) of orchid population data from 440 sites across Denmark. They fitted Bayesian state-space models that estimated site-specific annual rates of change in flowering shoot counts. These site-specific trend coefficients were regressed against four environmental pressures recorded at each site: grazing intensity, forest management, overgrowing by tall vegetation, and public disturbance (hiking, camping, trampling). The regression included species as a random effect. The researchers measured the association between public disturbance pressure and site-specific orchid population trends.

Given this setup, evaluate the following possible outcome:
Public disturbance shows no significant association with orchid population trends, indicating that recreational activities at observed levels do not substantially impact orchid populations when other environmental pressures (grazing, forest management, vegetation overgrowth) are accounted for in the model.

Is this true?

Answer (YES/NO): YES